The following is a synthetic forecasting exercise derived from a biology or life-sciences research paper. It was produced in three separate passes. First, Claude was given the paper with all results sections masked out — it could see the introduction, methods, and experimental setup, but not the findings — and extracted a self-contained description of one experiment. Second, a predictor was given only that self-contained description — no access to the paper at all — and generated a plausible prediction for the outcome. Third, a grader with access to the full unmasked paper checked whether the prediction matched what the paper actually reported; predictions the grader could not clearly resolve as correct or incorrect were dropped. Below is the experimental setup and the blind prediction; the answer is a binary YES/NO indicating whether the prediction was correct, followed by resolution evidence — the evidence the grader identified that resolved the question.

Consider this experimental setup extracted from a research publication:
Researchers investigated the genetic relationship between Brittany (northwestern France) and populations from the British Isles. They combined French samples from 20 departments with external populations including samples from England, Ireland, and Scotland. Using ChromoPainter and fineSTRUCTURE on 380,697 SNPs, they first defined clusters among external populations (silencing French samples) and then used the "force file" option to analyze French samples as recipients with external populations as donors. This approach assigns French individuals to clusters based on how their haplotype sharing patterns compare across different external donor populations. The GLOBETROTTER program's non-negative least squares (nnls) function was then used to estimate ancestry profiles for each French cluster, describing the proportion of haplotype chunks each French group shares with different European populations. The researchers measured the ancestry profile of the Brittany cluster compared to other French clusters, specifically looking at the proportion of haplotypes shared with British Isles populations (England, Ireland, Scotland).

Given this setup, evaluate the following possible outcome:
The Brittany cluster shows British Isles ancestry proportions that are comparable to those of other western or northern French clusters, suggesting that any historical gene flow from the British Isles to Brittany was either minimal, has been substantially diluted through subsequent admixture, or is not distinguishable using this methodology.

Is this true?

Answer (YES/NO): NO